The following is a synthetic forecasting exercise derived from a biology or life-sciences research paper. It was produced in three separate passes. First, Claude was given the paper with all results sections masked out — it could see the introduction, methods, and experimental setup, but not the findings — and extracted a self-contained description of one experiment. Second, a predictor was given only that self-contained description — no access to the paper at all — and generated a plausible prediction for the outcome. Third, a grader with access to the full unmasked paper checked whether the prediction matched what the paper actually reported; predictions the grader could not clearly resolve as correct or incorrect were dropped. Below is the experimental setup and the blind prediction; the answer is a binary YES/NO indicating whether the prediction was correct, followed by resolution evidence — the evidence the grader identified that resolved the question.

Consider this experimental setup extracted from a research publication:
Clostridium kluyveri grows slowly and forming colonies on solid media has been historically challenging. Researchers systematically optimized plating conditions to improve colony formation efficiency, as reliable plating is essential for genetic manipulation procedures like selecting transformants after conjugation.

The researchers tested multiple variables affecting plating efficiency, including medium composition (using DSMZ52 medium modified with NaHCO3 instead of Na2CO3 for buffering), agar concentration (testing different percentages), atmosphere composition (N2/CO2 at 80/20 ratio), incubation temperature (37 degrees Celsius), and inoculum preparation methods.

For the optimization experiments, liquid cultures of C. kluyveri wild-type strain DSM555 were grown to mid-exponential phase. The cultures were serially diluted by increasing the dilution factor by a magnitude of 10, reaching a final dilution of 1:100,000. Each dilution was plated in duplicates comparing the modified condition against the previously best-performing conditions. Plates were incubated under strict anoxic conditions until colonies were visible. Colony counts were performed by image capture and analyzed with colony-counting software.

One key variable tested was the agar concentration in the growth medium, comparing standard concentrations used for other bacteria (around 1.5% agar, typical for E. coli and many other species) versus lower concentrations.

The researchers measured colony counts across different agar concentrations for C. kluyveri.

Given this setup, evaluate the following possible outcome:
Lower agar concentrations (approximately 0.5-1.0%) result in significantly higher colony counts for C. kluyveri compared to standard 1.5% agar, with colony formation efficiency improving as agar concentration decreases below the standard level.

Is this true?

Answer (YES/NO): NO